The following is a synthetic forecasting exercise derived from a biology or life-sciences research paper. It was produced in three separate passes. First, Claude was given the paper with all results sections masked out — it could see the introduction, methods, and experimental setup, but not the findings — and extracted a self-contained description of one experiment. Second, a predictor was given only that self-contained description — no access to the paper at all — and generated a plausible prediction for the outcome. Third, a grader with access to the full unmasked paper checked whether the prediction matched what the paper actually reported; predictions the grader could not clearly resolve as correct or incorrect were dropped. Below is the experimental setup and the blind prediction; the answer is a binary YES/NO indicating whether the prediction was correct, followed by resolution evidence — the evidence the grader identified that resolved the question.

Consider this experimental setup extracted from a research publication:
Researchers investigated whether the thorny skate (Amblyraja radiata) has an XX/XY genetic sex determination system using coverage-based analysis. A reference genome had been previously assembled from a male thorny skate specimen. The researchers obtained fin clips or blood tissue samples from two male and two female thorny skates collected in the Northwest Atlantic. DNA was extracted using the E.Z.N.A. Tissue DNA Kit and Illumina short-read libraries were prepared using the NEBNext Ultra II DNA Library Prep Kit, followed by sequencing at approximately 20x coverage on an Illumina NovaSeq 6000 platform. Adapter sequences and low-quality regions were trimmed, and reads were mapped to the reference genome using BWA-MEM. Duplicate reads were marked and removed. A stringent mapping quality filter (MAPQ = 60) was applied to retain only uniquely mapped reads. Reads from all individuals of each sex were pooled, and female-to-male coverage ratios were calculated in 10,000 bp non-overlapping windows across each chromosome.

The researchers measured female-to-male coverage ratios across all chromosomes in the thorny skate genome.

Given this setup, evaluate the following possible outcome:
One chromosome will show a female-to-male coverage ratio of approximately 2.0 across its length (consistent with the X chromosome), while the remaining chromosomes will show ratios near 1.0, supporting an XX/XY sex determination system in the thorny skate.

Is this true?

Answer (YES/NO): YES